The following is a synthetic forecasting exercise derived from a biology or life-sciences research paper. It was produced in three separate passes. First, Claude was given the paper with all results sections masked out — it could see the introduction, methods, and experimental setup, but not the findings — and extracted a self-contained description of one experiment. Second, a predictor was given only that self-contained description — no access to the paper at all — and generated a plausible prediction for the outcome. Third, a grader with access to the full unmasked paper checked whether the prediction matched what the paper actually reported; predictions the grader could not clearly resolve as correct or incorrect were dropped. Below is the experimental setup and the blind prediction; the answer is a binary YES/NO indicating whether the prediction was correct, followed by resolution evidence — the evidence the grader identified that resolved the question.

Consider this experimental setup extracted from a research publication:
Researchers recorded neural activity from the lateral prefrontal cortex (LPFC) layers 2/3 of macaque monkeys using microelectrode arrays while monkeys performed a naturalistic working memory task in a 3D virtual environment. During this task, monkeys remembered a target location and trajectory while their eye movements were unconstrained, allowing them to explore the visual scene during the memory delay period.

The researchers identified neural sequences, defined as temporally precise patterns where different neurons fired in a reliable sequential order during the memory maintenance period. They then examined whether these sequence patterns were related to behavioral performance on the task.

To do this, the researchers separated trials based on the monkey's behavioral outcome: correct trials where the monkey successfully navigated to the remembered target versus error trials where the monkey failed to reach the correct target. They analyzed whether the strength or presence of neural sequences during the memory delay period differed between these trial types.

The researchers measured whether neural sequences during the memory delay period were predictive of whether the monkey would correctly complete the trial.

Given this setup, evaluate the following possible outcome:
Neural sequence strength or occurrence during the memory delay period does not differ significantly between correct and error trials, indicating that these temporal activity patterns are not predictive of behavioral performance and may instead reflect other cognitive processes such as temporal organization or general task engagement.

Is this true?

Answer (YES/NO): NO